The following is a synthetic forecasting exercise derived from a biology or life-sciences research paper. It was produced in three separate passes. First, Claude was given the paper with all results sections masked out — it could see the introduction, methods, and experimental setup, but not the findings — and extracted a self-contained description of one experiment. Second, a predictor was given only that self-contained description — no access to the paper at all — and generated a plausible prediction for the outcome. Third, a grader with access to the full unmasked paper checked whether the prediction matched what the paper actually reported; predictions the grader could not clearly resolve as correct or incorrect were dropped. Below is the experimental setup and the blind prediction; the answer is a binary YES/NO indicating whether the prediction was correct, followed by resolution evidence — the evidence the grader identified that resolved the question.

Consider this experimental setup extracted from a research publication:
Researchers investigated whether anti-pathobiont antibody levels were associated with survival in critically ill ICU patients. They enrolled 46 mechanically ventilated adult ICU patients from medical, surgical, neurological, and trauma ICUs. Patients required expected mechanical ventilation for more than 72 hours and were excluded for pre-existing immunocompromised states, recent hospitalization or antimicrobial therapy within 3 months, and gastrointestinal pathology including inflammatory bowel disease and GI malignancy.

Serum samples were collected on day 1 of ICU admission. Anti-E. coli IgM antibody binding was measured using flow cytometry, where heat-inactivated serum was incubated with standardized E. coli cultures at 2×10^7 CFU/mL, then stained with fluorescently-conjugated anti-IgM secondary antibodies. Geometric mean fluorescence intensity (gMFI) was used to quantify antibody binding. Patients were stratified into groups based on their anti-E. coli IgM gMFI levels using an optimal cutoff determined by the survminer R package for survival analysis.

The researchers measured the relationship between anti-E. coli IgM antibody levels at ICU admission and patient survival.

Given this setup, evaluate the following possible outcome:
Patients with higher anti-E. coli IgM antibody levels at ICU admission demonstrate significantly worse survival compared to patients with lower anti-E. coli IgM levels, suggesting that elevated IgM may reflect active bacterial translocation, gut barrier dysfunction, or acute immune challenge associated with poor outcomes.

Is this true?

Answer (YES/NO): NO